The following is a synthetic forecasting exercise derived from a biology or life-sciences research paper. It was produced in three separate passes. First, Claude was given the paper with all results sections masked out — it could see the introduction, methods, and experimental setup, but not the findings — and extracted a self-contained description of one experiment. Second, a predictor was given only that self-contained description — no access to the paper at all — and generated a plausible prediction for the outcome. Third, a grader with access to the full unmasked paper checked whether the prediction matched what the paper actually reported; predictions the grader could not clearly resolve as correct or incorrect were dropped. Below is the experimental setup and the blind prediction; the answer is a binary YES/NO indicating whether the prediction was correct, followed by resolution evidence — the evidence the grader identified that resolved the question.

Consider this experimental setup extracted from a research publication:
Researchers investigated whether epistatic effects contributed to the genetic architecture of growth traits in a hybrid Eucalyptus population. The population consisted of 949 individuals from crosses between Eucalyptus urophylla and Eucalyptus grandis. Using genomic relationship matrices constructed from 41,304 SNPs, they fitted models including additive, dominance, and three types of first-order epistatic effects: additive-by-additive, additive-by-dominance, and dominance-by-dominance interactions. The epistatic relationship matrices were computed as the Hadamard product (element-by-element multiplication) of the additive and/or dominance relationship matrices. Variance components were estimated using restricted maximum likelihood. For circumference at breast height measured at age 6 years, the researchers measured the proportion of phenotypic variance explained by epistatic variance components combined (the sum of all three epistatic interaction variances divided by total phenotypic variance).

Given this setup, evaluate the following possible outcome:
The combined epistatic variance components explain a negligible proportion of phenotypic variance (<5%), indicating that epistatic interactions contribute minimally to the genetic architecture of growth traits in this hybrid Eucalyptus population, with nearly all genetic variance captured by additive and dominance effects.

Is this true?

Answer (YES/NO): NO